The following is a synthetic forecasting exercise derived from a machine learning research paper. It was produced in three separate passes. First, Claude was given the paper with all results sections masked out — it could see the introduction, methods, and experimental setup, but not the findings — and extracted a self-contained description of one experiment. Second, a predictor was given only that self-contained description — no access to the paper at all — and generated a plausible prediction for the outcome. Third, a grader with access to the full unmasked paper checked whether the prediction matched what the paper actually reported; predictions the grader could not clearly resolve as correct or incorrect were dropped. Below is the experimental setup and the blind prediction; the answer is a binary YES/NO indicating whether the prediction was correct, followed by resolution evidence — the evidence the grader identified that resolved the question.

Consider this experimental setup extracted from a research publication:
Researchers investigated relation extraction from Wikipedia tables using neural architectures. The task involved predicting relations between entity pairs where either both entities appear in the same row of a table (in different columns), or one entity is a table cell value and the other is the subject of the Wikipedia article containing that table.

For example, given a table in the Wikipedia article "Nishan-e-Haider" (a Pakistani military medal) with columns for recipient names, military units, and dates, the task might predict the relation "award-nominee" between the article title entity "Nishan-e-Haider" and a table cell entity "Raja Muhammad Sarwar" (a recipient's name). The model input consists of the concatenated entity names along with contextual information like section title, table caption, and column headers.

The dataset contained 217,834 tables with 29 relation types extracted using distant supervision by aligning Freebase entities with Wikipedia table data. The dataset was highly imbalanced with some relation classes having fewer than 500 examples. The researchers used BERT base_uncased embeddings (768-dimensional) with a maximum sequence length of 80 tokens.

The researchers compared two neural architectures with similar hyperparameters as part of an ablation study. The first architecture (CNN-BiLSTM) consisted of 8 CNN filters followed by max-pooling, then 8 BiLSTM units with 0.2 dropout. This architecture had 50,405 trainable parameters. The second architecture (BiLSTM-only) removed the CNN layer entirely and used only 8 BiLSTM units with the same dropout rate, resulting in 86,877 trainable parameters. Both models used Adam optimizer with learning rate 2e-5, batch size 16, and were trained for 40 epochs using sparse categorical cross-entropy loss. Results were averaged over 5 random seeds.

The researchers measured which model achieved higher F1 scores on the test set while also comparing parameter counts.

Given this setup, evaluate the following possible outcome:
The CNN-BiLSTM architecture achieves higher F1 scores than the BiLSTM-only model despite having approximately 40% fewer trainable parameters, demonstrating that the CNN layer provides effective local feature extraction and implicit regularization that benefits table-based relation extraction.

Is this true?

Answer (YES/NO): NO